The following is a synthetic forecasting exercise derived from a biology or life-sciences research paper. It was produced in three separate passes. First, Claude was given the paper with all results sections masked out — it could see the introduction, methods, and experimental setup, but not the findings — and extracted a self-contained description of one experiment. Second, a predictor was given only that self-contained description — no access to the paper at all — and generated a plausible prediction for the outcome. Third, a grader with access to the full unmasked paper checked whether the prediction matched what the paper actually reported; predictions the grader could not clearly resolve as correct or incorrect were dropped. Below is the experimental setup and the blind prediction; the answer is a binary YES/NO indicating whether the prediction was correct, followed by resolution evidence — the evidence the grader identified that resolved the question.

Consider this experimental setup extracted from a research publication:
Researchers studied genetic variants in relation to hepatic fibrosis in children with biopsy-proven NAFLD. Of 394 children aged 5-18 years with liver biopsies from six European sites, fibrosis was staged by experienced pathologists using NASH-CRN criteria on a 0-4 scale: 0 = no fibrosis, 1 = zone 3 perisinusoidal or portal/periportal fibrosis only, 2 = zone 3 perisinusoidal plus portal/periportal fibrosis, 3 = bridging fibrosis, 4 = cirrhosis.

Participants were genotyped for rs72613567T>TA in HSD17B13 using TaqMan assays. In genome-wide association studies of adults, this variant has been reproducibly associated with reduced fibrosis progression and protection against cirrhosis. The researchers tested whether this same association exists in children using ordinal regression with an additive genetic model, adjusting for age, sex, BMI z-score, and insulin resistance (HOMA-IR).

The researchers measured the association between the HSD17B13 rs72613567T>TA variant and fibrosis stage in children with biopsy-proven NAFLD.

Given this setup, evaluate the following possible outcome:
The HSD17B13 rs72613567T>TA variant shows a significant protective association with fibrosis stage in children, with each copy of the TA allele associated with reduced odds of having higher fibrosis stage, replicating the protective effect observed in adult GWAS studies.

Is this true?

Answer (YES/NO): NO